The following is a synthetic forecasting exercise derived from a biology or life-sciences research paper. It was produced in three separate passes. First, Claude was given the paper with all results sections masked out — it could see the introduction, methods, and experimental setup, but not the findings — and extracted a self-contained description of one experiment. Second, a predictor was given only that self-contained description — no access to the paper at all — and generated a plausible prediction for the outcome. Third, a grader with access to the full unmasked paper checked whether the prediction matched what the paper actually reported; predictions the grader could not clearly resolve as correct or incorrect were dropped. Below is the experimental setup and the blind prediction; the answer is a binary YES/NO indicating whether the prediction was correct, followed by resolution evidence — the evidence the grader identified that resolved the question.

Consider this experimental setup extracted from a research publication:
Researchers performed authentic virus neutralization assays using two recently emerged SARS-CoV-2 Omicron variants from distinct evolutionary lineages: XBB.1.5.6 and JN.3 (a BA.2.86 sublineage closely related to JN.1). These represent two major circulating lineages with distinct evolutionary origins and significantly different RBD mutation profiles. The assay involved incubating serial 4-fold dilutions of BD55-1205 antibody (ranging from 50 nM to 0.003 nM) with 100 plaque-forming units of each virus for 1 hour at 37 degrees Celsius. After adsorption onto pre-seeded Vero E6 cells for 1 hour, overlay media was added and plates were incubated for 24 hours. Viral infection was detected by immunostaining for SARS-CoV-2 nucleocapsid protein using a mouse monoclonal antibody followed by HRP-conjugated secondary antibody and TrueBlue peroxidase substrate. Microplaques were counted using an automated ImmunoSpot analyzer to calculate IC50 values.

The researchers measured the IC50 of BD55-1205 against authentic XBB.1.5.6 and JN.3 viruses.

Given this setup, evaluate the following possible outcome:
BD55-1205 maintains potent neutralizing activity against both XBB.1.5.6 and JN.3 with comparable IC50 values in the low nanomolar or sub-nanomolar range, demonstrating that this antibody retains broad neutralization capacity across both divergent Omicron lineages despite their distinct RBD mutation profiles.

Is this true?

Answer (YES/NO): YES